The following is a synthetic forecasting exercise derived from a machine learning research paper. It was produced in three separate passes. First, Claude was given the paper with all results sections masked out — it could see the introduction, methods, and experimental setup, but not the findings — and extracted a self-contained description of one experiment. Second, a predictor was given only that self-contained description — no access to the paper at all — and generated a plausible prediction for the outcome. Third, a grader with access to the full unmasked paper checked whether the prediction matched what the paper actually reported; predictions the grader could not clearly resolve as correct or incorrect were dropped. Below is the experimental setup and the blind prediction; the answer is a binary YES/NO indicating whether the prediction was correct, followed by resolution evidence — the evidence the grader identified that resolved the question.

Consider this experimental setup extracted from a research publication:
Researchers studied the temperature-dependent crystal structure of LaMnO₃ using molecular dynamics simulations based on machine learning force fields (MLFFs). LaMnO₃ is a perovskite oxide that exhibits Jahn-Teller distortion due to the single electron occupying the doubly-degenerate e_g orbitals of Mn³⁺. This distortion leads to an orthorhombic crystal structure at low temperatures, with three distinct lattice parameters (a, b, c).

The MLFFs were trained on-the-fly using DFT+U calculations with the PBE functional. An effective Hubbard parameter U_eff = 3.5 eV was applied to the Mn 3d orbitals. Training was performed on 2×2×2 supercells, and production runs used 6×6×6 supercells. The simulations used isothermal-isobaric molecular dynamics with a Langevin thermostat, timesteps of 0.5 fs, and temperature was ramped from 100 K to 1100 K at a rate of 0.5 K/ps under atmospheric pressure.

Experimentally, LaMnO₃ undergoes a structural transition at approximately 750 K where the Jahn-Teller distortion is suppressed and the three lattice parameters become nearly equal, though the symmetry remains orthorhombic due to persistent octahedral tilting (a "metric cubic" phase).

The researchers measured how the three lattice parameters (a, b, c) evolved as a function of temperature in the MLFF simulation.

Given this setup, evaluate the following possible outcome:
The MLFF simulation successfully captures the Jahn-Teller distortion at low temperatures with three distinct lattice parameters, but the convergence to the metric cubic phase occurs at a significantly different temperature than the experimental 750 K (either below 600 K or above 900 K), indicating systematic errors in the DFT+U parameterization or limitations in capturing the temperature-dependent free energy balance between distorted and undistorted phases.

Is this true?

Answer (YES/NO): NO